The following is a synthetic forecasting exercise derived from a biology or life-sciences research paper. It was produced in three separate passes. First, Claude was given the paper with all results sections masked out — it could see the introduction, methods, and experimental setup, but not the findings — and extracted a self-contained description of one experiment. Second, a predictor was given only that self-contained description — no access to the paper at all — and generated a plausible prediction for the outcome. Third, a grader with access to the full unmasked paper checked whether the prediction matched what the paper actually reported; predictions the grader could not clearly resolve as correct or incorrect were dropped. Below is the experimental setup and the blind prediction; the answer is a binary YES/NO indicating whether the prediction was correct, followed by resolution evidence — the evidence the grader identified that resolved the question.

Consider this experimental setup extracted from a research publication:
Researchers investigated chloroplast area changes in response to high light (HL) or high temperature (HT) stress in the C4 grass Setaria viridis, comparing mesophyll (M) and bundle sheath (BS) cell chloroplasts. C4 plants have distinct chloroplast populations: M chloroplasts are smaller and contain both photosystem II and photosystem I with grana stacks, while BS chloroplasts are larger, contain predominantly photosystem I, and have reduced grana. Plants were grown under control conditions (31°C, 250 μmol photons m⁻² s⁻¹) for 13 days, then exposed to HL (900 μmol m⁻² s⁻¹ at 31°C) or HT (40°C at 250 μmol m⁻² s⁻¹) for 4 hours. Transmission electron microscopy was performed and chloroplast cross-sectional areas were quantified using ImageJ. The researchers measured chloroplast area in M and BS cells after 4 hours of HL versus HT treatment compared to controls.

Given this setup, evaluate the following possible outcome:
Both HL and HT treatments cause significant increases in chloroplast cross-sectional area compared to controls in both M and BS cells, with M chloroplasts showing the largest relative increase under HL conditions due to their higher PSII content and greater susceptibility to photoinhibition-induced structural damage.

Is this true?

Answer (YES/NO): NO